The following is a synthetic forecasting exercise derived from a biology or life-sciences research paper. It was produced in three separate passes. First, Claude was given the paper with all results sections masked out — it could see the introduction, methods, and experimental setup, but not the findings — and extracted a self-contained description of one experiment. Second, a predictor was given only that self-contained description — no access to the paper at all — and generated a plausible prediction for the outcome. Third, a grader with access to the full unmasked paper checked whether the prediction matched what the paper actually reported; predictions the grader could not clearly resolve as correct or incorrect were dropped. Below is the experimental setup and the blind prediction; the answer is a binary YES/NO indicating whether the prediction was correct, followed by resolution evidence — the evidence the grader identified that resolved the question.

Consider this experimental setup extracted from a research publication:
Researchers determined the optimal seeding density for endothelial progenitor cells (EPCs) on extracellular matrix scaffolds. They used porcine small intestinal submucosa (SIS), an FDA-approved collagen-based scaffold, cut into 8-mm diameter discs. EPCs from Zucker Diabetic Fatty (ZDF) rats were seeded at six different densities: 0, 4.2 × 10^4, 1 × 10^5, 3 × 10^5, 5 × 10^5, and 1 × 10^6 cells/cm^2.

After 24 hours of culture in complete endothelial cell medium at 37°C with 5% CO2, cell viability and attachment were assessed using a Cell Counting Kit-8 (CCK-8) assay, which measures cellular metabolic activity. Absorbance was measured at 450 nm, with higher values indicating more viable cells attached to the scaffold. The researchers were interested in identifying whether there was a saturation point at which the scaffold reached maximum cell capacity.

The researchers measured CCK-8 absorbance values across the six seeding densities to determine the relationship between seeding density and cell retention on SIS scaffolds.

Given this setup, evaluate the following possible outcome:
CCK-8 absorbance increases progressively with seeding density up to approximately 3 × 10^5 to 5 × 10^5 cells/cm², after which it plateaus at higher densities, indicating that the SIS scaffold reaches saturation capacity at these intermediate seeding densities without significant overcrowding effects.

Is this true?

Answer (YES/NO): NO